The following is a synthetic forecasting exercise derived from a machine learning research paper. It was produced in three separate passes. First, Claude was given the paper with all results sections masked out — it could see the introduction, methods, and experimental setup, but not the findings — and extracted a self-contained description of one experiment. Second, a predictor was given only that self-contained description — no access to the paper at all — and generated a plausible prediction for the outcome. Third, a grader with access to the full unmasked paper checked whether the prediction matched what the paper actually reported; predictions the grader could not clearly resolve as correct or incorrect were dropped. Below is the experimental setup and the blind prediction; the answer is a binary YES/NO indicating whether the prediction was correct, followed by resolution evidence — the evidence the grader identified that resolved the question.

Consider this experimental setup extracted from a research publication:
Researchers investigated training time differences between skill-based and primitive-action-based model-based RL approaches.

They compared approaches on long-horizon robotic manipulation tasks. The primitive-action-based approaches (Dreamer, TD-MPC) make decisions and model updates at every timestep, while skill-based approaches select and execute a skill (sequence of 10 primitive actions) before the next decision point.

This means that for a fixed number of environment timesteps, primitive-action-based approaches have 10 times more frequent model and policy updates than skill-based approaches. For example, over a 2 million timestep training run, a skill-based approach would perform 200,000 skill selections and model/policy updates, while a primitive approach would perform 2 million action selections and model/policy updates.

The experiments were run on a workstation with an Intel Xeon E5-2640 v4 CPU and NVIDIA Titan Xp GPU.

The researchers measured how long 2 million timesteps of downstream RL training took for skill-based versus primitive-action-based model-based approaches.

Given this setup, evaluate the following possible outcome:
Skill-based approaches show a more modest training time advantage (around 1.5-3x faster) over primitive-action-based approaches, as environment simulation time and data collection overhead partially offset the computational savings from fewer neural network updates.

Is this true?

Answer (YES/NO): YES